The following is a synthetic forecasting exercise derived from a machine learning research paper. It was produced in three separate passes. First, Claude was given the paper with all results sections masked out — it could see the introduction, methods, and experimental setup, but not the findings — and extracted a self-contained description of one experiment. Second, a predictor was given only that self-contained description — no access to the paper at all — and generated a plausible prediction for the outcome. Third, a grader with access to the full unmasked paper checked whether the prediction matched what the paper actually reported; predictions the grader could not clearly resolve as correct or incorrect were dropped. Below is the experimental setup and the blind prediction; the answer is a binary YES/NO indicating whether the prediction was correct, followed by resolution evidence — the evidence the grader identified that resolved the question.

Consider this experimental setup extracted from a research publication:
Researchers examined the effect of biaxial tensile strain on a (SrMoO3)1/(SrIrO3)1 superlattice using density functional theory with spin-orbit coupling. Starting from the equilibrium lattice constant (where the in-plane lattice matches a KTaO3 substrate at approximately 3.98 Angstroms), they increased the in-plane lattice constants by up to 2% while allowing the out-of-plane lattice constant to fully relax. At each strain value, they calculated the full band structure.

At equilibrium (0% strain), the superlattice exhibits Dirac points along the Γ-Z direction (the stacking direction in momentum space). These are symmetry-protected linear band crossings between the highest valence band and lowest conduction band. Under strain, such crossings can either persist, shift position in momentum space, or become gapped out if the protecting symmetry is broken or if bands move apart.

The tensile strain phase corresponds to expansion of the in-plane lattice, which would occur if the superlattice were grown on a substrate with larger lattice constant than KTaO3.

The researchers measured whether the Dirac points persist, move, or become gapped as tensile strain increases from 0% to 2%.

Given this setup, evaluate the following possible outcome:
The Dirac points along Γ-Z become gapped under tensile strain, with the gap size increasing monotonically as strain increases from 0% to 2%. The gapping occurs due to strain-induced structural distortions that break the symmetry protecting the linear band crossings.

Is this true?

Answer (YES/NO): NO